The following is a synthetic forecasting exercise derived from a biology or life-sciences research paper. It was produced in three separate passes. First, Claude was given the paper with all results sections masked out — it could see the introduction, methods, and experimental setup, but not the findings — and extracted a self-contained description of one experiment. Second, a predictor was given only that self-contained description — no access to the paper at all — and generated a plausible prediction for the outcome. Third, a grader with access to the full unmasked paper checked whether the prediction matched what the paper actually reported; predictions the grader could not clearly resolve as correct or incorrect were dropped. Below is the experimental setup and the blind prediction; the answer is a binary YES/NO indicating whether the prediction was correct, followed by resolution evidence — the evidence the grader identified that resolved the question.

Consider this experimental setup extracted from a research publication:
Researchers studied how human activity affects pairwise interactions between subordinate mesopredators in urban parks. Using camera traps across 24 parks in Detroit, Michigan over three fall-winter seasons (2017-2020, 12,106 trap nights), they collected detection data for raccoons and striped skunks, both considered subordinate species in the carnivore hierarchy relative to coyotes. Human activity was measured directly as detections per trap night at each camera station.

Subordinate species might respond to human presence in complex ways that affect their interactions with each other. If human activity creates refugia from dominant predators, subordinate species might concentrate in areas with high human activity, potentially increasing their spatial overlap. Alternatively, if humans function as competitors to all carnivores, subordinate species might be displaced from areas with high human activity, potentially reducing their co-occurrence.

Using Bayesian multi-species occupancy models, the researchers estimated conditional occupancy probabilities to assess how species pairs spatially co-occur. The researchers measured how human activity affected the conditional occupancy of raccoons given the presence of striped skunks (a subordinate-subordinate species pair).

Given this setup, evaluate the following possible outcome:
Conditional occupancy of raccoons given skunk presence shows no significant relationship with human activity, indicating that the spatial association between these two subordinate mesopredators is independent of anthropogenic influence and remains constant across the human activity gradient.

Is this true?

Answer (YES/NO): YES